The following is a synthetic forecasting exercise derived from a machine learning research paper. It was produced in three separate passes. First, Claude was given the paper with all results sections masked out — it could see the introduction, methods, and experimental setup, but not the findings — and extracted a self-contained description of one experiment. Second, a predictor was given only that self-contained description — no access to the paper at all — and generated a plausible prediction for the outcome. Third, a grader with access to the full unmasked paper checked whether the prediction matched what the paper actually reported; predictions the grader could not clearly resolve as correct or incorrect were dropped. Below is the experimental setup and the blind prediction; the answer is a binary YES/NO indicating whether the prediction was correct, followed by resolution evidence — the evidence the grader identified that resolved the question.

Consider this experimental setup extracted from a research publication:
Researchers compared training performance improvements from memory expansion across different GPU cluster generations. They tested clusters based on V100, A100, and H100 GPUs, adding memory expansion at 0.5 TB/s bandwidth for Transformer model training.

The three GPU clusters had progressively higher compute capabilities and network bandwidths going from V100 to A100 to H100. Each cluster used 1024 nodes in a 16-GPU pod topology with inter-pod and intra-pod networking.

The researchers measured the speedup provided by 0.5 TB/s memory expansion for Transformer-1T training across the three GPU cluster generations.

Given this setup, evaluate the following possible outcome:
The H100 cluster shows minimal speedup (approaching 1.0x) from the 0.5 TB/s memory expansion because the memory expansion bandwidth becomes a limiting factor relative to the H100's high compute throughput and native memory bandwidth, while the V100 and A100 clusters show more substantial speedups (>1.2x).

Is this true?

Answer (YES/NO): NO